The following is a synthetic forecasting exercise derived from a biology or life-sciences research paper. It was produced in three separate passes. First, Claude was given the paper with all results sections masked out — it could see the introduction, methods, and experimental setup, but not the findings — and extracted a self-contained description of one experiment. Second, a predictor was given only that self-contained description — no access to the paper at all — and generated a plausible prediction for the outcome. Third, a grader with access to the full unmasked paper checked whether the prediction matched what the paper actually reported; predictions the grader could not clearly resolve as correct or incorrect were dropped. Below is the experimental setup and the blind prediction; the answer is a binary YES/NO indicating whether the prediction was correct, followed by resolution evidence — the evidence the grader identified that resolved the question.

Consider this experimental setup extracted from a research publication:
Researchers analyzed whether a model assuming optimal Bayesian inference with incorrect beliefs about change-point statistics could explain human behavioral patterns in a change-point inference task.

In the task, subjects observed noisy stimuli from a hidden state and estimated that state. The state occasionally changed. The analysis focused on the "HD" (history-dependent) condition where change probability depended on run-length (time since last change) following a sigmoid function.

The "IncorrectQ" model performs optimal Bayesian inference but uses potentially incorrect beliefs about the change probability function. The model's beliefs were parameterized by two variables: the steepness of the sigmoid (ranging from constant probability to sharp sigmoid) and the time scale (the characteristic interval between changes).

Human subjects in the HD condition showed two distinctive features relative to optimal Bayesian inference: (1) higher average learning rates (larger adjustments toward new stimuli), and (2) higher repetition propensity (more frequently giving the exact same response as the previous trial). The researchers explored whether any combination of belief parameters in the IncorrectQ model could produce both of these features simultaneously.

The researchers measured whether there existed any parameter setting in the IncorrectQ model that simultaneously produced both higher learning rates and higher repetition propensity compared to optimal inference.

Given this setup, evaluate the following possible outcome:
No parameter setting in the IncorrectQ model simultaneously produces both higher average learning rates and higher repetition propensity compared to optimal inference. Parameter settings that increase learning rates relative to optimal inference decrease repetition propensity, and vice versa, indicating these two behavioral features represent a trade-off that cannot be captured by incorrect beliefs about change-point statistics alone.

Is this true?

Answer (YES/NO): YES